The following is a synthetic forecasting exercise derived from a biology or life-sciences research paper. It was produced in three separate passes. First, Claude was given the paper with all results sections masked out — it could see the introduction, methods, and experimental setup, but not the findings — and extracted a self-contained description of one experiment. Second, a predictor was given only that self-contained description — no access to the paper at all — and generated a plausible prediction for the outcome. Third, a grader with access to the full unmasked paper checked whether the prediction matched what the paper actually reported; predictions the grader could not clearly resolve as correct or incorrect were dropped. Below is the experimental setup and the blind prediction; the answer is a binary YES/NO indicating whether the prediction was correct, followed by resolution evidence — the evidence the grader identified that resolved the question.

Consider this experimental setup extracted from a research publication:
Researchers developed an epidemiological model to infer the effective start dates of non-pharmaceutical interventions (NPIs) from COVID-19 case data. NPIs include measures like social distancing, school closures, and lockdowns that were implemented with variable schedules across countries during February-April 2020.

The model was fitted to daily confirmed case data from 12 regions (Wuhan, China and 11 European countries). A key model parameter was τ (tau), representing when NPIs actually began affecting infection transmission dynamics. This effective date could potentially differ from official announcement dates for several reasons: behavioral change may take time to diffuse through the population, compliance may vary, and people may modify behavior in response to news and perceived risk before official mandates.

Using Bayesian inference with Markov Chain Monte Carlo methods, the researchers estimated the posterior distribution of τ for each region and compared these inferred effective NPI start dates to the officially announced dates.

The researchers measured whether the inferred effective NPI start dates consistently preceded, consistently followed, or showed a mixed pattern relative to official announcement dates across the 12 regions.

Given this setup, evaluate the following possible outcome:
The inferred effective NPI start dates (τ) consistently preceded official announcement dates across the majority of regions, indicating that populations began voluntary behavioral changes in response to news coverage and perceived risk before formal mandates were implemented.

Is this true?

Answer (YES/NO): NO